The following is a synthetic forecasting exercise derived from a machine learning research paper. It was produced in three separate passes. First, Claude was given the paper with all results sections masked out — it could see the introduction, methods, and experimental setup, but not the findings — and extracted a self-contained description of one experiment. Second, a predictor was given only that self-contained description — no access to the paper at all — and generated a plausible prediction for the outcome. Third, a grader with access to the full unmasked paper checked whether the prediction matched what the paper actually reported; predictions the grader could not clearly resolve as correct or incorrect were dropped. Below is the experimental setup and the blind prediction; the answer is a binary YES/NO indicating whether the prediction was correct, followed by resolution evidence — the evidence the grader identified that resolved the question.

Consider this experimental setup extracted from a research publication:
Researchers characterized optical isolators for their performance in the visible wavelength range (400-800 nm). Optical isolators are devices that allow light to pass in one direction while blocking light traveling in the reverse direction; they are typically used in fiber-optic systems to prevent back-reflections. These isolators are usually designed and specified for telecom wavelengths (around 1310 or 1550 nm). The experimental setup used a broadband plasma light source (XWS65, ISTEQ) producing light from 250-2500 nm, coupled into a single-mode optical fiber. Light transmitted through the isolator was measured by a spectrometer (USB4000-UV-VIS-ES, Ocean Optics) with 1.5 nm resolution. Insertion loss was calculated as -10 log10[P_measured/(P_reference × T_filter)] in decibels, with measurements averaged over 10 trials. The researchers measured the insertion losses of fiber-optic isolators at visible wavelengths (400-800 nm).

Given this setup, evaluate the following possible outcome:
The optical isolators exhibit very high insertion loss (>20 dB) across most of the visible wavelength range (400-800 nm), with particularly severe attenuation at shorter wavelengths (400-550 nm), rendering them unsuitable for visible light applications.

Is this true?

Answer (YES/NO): YES